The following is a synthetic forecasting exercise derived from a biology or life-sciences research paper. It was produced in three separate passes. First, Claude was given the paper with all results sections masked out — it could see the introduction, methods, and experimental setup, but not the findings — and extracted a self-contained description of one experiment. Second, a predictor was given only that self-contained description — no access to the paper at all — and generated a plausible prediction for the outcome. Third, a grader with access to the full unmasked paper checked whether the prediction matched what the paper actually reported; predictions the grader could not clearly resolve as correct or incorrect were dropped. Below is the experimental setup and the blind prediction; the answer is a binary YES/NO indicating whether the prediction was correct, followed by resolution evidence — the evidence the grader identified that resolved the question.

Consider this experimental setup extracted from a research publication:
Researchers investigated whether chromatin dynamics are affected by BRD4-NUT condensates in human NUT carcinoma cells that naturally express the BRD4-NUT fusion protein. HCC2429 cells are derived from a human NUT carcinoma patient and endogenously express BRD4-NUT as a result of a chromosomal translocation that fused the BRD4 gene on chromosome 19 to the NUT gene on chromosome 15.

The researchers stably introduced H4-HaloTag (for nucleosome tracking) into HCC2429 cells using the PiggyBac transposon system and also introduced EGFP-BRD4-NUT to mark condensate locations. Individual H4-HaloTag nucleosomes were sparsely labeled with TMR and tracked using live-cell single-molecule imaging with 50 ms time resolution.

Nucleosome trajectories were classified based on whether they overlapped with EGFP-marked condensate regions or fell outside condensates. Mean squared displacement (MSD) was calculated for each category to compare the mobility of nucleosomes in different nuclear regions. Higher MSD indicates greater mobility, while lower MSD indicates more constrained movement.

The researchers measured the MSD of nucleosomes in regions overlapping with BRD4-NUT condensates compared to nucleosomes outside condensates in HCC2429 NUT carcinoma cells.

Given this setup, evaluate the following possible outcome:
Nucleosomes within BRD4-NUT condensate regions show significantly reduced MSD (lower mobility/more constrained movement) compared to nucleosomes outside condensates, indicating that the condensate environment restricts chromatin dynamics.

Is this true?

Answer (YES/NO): YES